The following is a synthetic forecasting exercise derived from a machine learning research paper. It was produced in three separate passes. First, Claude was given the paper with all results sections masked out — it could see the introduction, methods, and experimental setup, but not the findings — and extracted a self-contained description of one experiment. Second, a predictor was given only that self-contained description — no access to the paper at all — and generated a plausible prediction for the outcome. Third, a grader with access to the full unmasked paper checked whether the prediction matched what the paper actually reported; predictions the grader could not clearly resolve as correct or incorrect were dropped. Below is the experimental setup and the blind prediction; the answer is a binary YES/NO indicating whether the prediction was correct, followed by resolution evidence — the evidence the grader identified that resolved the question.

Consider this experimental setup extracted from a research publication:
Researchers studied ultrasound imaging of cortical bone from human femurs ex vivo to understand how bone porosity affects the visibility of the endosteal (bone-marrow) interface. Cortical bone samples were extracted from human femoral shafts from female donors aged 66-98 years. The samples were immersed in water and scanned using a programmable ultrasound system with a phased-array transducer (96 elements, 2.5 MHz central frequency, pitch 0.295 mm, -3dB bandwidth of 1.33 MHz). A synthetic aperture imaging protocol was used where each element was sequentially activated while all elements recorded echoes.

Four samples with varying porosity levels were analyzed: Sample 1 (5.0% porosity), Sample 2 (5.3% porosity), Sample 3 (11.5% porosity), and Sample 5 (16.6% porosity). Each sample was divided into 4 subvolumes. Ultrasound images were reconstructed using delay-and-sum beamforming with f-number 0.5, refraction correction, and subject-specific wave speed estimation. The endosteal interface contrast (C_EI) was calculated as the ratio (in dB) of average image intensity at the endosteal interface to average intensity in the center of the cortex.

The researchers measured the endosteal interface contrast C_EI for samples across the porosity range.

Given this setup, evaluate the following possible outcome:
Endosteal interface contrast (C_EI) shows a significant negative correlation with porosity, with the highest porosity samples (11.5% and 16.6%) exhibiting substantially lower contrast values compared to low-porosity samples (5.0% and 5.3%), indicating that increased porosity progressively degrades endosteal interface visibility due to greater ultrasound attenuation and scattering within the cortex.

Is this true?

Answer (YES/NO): NO